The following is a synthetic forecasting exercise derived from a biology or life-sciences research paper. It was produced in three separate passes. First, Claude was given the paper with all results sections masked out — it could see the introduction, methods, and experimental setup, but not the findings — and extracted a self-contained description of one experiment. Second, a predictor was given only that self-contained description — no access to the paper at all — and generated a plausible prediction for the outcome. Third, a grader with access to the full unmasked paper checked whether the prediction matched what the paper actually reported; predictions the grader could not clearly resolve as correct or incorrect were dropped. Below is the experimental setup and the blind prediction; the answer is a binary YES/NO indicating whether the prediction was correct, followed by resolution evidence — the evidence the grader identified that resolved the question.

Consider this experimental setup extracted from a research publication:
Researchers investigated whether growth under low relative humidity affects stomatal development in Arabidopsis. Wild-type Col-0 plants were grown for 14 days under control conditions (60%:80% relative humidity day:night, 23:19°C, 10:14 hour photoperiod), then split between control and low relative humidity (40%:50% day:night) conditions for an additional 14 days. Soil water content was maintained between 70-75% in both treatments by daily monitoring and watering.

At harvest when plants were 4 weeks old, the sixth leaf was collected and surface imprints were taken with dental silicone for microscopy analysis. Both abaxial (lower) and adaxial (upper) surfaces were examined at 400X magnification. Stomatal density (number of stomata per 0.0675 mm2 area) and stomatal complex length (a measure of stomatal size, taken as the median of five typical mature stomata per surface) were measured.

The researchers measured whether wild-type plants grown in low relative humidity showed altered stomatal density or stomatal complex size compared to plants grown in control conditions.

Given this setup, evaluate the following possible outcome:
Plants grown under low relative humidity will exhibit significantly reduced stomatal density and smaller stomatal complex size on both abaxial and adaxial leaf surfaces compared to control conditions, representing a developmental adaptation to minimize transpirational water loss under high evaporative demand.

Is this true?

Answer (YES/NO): NO